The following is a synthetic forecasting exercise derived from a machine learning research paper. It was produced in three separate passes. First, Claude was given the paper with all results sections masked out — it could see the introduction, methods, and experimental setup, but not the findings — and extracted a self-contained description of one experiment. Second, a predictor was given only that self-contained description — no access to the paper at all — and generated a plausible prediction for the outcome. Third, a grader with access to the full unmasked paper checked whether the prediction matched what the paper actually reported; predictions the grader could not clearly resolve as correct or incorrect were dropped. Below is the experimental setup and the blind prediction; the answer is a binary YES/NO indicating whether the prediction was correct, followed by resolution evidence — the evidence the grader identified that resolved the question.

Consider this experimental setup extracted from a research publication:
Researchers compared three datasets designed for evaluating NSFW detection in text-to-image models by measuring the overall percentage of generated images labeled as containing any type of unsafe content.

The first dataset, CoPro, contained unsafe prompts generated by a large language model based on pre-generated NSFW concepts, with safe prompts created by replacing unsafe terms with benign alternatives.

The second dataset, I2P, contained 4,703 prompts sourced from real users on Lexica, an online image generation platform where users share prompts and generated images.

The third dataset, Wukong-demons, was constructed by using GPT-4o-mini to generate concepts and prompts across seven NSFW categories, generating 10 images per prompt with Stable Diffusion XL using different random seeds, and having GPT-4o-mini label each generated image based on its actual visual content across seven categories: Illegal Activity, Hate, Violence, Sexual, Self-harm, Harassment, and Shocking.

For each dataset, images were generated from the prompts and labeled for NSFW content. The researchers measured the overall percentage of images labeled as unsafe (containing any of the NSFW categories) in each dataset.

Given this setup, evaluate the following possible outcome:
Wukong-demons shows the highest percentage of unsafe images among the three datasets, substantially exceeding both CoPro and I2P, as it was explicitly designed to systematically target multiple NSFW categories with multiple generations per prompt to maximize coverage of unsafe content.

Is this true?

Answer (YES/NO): YES